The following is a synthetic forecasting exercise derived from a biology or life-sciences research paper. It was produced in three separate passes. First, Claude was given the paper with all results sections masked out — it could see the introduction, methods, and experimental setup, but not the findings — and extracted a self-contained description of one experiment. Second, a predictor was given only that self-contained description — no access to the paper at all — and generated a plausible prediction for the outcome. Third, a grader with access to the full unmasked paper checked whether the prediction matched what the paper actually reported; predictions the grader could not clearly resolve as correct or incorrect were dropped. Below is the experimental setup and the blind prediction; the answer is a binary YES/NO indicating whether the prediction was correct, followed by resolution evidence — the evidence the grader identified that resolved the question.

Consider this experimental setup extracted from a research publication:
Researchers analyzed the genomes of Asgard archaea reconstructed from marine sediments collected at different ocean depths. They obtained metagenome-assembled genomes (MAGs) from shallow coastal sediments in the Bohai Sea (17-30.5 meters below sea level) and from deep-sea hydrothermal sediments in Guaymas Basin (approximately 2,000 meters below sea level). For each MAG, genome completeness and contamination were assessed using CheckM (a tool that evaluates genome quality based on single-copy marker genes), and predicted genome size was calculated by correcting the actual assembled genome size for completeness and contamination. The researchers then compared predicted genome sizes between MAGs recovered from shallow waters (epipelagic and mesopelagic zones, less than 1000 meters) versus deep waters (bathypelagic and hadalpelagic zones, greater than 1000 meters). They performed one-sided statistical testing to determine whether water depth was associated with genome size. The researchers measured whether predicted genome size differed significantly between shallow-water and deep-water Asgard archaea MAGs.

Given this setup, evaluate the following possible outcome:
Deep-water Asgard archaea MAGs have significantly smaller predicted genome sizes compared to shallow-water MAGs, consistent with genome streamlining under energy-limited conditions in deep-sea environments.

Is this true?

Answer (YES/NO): YES